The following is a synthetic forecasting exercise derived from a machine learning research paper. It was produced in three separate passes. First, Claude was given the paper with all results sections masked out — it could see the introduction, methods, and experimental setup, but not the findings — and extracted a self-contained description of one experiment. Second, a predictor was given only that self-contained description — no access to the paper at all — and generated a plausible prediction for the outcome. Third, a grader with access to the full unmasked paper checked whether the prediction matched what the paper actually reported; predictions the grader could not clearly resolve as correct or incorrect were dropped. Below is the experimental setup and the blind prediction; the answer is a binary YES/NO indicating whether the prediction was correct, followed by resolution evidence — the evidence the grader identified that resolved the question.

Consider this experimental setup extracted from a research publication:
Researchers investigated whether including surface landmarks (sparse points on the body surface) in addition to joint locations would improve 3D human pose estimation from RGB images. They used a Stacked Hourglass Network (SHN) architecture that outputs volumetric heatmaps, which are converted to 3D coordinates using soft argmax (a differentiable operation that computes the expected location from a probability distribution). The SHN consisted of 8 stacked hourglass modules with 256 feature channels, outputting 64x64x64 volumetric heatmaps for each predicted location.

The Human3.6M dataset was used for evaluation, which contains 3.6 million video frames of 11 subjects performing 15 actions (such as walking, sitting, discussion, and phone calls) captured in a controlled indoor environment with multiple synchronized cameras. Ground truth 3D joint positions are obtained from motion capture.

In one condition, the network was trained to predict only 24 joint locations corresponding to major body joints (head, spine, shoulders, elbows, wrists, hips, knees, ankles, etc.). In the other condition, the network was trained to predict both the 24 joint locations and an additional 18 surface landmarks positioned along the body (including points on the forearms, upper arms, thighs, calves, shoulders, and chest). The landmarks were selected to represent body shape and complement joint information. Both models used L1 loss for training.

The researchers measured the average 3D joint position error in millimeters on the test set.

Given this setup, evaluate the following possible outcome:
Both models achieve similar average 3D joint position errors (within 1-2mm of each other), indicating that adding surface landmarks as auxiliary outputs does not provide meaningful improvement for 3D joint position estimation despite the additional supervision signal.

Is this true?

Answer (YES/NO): NO